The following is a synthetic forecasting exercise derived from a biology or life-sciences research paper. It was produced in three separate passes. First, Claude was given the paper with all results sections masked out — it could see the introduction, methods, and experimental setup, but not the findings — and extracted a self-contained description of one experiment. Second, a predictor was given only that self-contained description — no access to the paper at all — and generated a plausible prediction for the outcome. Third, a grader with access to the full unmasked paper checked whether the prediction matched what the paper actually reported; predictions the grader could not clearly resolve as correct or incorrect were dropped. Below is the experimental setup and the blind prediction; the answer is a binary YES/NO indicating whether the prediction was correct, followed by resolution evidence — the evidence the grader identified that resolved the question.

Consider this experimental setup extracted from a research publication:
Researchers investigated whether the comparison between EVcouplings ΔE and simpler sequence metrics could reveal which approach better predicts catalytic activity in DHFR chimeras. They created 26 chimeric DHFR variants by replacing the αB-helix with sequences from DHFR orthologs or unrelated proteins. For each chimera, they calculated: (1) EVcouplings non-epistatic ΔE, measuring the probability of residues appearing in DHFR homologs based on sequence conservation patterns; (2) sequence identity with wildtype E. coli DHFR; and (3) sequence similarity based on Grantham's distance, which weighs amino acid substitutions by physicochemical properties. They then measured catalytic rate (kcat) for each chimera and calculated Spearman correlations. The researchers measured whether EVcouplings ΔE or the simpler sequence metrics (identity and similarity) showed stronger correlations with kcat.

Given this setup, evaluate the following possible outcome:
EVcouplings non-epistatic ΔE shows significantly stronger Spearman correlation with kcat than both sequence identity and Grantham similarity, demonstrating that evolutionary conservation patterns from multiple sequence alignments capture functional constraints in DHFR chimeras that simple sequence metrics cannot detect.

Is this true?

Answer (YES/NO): YES